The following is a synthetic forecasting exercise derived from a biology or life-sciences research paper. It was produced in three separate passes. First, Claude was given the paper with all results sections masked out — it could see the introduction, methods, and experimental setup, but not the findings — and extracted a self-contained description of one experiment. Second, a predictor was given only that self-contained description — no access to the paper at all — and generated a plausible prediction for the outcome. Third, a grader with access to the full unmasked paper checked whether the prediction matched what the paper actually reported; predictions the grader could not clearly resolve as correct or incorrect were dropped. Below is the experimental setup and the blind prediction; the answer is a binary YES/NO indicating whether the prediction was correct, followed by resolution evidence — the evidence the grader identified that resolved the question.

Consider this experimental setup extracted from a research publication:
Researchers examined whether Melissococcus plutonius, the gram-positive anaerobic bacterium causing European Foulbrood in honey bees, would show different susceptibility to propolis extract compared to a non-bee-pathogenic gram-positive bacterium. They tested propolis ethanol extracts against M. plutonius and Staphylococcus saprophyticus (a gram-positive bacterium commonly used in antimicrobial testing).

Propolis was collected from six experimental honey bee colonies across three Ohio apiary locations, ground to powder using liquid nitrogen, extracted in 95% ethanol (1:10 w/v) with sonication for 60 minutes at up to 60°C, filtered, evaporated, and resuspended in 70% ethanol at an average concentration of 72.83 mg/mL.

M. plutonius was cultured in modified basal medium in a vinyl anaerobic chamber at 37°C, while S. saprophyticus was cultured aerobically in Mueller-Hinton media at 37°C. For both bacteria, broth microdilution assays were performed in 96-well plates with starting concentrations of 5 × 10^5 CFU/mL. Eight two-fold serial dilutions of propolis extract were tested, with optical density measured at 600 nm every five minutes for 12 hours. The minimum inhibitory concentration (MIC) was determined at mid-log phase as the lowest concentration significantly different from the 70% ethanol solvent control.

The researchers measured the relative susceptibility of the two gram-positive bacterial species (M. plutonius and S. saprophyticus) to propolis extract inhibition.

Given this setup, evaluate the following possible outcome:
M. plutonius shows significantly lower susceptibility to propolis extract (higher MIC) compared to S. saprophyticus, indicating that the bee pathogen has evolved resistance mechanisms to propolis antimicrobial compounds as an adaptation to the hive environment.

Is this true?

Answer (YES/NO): NO